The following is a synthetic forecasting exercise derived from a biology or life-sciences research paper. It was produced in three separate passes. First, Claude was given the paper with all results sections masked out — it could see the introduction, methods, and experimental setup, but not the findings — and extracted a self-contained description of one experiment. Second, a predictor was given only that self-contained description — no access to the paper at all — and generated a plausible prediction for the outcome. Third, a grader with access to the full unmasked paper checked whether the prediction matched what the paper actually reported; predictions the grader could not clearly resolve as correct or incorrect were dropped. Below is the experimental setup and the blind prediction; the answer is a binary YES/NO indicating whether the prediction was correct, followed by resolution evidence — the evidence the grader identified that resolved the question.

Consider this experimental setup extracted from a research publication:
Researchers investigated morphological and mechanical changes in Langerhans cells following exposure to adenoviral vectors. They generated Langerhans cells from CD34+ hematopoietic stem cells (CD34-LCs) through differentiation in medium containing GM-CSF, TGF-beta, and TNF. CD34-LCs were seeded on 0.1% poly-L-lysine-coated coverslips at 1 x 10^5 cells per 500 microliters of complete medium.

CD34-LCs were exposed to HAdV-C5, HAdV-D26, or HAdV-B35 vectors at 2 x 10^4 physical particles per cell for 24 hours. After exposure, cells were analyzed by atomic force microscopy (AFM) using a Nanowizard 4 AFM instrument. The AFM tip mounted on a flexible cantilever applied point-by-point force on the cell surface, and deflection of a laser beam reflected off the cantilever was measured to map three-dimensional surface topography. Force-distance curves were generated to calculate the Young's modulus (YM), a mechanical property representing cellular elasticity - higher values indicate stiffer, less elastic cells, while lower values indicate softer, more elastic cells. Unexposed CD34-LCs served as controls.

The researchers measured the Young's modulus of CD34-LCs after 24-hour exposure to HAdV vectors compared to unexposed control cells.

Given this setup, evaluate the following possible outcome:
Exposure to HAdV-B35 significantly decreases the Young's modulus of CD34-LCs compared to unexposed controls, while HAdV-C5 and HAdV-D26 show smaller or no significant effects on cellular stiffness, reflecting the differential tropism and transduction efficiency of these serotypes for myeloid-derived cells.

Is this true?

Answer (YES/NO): NO